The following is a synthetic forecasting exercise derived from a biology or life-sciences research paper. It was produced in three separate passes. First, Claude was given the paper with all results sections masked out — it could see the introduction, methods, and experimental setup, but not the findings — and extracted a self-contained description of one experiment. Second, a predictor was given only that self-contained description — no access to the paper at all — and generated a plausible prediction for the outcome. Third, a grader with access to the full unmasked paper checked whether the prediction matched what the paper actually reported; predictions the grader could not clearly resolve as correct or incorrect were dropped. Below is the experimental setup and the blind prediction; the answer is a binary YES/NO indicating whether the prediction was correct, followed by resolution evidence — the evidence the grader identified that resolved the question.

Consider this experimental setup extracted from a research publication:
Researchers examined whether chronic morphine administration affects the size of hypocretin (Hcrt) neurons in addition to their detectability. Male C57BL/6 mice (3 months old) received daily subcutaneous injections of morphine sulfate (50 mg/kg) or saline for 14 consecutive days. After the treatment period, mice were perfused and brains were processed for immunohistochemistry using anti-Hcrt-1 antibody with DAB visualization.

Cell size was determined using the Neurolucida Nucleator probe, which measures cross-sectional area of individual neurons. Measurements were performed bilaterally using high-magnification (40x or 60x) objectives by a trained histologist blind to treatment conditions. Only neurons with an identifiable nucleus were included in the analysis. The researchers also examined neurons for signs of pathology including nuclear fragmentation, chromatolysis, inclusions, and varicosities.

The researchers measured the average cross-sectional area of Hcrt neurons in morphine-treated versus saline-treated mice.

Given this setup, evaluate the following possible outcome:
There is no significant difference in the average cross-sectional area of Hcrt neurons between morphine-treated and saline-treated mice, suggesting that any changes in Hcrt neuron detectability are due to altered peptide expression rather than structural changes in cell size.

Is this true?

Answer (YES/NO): NO